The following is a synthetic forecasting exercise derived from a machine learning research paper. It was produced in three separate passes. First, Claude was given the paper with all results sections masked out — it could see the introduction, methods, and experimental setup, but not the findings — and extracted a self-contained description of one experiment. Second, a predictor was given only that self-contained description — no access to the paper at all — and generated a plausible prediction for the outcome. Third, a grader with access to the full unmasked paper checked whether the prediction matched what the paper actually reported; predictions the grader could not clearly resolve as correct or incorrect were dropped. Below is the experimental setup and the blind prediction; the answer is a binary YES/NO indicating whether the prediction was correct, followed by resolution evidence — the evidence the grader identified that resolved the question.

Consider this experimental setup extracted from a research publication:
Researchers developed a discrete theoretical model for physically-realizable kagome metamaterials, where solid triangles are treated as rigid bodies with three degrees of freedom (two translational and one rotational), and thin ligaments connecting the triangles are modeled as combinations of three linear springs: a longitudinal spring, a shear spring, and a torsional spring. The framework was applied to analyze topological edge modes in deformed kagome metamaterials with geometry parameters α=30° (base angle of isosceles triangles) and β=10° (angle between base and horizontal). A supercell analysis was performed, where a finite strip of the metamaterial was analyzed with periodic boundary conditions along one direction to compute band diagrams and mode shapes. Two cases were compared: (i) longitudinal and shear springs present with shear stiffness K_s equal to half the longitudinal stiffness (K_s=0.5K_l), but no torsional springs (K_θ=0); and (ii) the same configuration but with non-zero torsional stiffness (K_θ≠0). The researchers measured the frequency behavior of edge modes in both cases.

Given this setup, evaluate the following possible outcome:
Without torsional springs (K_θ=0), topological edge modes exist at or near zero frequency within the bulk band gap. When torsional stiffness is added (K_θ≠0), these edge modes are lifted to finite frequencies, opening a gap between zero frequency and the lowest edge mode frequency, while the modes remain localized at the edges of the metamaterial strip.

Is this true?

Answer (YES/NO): YES